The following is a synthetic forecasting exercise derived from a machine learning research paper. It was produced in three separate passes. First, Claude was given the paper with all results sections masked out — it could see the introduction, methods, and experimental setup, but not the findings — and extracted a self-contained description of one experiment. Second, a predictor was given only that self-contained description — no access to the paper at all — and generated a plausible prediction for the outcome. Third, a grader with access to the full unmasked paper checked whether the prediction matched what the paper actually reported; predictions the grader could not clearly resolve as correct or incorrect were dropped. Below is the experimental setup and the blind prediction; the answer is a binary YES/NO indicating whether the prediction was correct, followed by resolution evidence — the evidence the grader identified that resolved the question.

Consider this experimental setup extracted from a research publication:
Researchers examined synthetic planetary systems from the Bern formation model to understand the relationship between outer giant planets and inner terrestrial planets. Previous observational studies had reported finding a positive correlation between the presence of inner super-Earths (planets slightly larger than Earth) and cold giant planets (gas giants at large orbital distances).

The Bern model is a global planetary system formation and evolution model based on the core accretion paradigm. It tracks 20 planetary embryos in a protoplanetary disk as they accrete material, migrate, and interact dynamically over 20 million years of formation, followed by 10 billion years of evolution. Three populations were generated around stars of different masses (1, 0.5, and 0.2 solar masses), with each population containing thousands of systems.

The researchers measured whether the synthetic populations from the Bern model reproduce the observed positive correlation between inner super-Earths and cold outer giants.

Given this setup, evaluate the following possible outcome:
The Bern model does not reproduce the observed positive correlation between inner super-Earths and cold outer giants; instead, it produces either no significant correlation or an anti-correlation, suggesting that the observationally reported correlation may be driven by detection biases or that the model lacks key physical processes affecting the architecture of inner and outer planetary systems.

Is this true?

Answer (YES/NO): NO